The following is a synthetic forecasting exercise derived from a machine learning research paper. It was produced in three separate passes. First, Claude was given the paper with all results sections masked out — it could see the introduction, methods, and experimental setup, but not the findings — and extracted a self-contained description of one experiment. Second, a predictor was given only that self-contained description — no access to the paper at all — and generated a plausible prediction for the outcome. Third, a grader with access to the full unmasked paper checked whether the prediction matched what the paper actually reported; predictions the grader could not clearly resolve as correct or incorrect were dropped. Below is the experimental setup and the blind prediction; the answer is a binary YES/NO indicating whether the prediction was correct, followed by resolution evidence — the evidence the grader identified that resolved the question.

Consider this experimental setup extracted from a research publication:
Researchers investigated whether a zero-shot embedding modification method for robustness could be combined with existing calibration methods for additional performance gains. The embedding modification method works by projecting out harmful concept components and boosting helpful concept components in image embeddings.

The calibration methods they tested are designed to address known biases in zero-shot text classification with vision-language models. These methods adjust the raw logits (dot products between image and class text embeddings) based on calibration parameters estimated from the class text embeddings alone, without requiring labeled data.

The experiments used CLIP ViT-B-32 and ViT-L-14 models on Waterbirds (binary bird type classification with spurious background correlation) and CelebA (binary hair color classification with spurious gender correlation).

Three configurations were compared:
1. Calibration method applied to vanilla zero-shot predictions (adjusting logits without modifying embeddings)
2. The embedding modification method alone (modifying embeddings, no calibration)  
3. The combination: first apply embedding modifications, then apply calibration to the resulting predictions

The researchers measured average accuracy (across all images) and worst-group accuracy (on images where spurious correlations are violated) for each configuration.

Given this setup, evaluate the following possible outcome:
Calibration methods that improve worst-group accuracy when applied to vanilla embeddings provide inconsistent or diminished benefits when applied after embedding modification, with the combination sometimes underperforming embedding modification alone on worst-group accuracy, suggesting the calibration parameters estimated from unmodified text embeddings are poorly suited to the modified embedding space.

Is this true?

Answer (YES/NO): NO